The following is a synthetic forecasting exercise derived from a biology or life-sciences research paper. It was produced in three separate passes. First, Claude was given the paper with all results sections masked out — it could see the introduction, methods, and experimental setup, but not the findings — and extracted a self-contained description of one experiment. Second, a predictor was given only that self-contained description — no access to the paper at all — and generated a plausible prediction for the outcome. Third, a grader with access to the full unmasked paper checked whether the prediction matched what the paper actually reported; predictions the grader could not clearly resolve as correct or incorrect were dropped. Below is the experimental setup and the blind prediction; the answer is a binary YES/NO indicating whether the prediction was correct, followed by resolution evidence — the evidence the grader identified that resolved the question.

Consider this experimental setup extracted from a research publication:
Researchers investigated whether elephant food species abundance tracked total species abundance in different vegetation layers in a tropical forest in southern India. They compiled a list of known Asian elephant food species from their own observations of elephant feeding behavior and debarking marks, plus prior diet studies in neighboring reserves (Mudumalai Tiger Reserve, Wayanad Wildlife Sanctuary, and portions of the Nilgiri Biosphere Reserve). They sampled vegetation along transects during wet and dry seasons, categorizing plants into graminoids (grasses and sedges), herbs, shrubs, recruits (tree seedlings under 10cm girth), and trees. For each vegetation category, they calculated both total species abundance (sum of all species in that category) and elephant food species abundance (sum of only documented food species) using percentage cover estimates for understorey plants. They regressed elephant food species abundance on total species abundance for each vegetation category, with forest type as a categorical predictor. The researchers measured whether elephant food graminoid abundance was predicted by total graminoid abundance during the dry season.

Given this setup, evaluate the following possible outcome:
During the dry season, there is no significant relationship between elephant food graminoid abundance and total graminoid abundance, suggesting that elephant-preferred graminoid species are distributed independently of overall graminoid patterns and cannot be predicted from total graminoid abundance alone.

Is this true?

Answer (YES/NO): NO